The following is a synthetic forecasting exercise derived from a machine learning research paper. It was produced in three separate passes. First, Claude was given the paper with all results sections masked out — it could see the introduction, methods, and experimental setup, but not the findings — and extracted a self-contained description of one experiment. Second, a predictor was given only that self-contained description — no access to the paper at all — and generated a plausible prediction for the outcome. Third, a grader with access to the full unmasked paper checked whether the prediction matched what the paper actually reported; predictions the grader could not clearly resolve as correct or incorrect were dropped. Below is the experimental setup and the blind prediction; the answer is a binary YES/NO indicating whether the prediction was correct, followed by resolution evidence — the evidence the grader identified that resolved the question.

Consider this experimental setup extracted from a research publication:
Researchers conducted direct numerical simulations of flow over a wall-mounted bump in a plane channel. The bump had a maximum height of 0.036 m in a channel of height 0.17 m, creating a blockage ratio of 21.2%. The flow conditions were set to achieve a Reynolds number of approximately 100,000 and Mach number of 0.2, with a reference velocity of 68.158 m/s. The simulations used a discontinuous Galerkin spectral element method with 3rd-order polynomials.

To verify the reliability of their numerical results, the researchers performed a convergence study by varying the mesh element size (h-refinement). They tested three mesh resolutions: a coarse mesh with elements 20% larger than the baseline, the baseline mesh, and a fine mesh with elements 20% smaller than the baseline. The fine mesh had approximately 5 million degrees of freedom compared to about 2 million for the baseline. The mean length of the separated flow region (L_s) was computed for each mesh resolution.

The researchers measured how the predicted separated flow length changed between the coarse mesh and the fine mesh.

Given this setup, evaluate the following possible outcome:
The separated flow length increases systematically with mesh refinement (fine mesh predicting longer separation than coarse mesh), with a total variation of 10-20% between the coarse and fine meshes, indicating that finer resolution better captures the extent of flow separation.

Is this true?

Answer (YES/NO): NO